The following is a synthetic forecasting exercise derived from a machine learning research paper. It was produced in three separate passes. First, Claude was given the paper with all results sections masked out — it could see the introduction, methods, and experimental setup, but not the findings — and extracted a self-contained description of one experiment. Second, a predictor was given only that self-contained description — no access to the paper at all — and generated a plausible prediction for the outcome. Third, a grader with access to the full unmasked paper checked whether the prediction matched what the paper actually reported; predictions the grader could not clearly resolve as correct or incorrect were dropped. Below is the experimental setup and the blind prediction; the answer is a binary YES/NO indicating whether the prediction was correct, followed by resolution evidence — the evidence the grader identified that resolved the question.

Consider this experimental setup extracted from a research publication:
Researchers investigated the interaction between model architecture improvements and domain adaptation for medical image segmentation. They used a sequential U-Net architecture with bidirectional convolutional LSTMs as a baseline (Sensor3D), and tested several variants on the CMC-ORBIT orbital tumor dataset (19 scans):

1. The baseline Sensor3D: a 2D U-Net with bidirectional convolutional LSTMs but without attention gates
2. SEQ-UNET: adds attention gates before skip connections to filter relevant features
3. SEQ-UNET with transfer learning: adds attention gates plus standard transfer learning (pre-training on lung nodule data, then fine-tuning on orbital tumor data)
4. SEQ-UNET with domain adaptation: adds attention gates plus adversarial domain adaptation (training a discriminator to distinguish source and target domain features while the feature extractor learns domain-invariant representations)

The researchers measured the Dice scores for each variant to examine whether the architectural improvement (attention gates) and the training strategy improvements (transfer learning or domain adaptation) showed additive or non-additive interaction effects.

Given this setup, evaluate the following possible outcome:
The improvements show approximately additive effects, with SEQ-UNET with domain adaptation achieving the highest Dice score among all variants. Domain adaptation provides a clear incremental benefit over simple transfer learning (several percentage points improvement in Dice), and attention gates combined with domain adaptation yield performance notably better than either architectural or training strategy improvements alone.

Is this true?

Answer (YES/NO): NO